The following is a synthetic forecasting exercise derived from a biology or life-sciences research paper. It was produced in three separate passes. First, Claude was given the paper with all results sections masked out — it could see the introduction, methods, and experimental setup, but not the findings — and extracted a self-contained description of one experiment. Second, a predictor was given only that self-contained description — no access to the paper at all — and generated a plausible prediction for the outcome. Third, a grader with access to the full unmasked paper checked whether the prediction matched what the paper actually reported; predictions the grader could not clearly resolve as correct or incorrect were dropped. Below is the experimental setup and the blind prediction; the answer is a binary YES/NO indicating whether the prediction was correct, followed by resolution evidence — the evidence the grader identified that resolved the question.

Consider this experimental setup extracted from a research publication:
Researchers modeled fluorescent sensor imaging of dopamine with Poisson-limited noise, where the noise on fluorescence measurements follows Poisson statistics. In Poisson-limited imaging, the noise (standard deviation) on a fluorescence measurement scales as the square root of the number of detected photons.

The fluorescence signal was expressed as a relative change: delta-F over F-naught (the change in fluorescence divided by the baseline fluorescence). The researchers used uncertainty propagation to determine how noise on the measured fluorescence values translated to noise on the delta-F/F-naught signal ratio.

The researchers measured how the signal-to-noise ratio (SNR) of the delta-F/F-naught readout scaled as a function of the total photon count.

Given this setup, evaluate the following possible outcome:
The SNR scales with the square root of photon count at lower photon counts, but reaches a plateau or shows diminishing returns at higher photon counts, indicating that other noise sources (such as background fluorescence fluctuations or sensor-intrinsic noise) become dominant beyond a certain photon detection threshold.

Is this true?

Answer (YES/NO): NO